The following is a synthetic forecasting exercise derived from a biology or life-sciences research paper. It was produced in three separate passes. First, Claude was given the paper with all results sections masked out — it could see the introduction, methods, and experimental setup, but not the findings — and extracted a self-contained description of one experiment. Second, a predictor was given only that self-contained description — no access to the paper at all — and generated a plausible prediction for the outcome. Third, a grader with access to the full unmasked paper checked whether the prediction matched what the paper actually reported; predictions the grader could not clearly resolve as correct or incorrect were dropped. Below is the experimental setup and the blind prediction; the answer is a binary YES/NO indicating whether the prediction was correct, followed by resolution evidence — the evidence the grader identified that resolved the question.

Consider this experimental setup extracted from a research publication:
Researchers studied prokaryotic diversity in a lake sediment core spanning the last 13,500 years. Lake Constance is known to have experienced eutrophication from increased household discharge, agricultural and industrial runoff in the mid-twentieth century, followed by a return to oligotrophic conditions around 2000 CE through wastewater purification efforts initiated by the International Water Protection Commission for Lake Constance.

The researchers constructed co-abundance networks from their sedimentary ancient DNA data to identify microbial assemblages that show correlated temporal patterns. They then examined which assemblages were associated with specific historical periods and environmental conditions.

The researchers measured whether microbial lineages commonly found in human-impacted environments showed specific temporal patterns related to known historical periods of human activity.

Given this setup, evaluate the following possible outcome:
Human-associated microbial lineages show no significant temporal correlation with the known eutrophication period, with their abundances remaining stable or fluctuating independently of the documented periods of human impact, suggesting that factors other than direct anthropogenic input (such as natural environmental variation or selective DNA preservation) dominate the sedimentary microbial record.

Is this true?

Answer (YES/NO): NO